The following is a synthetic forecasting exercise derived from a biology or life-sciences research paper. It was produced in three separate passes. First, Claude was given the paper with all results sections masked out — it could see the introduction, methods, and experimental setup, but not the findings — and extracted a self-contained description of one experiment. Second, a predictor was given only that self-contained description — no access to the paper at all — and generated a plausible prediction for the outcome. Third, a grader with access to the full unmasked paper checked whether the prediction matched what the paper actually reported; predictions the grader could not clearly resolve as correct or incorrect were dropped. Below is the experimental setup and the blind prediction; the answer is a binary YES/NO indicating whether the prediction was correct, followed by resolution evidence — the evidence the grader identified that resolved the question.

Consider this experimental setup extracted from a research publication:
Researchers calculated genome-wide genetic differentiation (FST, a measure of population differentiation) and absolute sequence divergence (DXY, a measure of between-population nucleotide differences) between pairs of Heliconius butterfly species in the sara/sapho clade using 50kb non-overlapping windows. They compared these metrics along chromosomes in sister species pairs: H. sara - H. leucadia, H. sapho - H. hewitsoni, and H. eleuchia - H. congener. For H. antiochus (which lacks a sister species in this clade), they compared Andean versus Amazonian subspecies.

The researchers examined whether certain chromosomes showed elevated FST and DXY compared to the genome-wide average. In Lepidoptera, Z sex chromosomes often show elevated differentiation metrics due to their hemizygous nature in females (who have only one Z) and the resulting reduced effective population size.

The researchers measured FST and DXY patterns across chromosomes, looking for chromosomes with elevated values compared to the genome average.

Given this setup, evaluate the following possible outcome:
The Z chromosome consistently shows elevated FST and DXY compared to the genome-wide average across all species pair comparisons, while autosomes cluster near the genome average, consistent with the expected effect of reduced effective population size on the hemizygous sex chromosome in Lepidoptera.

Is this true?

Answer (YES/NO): NO